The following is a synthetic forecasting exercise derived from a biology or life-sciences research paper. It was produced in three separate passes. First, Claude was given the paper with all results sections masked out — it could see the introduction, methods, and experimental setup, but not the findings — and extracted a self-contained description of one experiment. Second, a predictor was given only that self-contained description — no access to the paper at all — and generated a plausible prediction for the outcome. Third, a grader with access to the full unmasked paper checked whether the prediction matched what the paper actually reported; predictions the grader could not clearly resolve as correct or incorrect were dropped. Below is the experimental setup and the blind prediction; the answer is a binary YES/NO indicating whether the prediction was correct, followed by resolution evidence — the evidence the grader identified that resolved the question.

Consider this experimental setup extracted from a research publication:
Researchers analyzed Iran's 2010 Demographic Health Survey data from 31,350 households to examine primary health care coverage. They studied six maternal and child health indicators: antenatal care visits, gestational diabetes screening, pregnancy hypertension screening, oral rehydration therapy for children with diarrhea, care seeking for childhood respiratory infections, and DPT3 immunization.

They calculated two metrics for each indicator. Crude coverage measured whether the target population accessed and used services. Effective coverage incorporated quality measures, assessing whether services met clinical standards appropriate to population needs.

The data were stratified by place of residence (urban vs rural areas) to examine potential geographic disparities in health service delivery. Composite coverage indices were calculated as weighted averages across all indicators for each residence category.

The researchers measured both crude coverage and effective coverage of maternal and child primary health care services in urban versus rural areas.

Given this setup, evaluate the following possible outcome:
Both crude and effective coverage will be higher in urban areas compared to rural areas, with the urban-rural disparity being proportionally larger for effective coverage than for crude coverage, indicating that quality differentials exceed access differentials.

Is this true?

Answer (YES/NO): YES